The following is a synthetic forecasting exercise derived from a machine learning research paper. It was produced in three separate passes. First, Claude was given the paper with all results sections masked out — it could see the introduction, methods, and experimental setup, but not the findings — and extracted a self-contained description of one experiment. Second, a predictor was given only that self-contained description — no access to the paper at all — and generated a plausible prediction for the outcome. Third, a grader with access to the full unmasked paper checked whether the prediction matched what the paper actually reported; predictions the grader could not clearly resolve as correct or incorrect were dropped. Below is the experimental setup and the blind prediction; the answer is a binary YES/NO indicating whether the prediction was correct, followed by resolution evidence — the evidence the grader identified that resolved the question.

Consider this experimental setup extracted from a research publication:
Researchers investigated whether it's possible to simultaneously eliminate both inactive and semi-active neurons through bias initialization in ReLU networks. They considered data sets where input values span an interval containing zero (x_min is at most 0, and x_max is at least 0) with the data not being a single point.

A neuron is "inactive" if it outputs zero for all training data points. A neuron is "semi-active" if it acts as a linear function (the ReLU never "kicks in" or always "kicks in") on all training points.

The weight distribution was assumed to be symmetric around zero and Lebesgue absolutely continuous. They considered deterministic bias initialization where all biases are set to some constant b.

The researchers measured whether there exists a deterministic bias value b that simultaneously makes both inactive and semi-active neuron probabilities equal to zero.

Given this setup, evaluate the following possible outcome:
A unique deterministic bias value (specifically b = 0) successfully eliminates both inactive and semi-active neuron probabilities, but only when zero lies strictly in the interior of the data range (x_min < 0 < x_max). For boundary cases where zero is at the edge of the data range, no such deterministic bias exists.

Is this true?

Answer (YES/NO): YES